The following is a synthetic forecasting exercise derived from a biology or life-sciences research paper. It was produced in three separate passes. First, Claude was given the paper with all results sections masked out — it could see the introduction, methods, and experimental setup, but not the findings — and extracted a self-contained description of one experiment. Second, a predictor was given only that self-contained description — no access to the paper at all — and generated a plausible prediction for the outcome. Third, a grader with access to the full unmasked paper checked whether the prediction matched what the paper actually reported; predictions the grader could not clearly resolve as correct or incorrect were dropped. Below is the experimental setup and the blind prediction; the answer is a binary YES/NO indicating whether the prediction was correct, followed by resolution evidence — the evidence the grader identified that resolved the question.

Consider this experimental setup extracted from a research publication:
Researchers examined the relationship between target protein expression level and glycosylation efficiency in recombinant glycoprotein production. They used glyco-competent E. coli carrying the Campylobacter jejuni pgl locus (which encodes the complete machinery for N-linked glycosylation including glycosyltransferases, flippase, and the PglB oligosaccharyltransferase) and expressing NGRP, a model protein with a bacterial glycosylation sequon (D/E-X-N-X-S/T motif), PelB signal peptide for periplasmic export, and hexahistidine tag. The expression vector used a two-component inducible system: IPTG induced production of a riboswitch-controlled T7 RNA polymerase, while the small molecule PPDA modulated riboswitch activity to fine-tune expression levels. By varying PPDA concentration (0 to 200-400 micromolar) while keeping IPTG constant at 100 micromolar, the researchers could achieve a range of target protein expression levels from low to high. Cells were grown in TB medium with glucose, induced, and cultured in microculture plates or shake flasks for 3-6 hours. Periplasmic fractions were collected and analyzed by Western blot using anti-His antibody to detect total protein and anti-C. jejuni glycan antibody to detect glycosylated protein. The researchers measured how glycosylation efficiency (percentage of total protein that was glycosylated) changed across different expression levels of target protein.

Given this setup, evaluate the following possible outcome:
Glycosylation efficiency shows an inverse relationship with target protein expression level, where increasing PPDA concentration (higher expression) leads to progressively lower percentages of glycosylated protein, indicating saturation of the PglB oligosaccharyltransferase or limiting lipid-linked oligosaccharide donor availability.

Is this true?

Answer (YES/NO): NO